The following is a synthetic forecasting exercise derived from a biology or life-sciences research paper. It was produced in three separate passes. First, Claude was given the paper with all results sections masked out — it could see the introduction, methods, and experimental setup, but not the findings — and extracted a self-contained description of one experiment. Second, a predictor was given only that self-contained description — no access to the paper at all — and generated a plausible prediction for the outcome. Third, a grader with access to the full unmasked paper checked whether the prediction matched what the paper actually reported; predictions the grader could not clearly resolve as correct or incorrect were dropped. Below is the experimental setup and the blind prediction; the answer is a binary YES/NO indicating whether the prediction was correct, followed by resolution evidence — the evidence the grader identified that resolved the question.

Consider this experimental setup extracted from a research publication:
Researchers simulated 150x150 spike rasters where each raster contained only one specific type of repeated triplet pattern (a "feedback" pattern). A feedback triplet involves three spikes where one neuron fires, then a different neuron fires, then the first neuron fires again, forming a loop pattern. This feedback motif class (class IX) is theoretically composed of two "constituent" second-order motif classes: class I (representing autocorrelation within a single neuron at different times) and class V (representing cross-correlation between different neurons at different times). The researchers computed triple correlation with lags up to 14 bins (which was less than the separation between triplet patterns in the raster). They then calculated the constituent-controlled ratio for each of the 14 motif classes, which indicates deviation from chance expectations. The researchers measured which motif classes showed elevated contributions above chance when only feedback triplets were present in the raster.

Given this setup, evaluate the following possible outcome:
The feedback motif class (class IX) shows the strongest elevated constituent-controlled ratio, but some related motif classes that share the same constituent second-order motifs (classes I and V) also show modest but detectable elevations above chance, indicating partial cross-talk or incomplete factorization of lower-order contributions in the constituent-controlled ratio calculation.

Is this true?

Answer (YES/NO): NO